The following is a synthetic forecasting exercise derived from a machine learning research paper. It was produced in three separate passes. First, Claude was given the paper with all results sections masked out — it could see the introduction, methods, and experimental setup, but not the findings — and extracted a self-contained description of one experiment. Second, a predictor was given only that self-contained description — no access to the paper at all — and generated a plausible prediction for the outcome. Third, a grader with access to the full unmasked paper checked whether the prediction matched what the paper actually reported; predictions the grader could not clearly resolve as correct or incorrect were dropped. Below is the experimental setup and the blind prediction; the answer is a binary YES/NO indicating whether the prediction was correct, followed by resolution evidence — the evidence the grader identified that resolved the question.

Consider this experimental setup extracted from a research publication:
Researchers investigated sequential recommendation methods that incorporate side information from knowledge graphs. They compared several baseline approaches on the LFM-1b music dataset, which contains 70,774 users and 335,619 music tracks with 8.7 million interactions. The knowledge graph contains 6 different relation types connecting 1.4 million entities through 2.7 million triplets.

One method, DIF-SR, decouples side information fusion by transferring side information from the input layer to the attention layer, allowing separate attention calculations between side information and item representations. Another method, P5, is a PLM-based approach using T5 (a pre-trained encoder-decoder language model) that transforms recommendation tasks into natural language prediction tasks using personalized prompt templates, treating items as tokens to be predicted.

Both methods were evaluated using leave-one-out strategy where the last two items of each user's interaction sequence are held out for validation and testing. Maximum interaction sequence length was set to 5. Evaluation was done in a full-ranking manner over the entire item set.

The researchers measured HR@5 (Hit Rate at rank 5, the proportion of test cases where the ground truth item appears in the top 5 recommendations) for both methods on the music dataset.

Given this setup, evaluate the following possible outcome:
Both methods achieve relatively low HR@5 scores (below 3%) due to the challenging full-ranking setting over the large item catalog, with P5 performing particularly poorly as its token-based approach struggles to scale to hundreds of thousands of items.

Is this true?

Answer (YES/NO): NO